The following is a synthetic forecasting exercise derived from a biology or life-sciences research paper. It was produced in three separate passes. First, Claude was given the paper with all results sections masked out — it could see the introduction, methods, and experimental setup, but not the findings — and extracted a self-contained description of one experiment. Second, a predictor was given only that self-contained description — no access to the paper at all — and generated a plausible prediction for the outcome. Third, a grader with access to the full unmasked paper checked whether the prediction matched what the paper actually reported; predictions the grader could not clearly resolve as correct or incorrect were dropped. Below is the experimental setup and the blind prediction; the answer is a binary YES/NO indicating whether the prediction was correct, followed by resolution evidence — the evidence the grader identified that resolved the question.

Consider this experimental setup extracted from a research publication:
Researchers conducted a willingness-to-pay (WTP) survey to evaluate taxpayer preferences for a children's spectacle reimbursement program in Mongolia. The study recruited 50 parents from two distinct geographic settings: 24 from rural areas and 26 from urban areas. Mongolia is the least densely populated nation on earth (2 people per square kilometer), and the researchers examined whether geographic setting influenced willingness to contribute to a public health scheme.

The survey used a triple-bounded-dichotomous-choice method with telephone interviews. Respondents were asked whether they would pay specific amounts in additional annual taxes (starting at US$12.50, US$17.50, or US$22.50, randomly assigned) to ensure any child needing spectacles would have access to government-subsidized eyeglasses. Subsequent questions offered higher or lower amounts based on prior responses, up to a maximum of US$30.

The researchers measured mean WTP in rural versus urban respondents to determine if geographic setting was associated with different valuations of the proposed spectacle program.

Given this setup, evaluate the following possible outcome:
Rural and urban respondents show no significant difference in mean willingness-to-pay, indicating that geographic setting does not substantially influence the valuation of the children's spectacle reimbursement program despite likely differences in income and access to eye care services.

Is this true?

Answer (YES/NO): YES